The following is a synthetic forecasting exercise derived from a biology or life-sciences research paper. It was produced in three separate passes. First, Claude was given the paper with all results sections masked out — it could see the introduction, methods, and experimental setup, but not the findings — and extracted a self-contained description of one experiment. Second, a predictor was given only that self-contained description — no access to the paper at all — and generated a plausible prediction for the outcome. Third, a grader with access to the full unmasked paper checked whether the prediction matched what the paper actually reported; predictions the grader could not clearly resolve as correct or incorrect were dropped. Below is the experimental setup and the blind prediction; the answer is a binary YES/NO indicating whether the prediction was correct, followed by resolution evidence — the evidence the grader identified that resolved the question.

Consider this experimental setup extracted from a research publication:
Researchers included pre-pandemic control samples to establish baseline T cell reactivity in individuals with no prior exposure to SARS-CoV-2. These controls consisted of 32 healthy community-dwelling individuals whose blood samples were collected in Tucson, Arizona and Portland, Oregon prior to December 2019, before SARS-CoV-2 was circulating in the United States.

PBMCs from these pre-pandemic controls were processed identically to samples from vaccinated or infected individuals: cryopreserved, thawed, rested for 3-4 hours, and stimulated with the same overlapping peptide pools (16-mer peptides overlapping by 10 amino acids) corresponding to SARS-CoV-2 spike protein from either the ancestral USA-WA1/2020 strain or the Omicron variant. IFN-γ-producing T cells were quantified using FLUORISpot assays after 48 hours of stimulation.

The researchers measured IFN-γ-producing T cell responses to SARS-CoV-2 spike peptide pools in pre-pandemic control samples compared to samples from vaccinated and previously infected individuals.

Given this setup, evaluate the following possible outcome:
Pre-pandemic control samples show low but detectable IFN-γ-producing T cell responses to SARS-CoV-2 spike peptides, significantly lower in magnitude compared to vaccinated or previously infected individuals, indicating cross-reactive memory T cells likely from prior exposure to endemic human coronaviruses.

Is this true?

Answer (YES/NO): YES